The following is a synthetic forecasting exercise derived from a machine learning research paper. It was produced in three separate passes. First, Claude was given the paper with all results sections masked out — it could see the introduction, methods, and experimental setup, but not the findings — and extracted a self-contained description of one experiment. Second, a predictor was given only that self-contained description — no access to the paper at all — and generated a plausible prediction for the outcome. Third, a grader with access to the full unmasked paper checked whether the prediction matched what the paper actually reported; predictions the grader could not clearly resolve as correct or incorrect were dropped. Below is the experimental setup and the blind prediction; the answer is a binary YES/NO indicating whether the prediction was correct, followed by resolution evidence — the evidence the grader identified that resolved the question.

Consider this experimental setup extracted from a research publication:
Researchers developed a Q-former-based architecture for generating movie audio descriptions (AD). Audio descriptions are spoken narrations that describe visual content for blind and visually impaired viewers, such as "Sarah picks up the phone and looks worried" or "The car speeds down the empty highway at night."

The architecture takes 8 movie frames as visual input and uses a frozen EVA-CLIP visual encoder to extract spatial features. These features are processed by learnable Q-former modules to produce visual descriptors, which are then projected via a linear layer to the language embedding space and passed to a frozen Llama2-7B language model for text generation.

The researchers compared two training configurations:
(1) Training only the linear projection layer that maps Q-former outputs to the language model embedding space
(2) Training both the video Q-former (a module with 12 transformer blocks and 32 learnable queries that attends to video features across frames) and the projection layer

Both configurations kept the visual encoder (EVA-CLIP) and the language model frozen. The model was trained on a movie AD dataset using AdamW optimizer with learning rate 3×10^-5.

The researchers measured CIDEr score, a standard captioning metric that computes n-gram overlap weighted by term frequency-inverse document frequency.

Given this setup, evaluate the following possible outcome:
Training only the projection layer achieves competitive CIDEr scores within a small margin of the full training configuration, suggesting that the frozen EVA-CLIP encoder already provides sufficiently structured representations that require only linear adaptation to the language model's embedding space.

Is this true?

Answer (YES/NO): YES